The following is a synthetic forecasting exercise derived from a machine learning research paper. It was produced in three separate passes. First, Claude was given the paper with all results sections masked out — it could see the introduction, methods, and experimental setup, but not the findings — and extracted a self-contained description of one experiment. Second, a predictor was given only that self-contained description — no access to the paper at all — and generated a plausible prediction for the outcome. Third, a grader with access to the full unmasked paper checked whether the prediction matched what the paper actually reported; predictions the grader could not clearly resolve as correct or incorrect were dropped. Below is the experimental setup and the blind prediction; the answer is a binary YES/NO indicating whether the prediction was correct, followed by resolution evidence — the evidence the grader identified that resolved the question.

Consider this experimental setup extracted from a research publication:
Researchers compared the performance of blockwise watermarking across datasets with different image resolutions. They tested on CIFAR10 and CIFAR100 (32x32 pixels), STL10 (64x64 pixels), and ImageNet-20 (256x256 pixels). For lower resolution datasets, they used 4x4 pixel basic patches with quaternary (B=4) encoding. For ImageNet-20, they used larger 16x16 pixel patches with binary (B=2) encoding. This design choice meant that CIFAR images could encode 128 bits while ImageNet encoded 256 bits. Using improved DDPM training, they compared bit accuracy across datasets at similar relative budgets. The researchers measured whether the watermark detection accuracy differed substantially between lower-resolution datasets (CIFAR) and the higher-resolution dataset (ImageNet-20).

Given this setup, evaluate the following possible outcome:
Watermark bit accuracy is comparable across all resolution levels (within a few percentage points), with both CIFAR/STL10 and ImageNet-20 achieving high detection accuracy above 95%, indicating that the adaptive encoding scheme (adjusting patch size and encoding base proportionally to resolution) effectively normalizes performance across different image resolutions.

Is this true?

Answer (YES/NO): YES